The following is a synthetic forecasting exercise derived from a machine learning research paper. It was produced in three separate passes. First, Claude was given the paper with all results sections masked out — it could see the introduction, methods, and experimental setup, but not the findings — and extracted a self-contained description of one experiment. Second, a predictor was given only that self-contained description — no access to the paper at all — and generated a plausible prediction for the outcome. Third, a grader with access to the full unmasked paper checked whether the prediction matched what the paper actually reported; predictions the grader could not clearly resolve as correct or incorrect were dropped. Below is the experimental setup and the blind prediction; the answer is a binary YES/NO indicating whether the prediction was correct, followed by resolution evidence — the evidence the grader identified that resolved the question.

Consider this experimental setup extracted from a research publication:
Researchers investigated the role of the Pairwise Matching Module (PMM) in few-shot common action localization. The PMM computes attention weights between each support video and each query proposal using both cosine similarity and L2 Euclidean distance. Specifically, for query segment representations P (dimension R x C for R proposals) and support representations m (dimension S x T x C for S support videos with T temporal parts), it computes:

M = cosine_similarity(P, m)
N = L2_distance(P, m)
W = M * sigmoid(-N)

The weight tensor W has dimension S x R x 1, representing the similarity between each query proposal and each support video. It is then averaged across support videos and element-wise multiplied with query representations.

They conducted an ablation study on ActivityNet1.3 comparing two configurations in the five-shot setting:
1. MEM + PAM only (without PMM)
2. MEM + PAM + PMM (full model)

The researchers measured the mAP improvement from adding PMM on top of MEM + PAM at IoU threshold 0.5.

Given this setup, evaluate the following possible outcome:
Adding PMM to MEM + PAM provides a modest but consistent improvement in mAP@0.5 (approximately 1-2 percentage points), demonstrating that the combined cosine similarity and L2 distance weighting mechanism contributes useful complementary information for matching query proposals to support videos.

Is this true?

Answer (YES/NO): YES